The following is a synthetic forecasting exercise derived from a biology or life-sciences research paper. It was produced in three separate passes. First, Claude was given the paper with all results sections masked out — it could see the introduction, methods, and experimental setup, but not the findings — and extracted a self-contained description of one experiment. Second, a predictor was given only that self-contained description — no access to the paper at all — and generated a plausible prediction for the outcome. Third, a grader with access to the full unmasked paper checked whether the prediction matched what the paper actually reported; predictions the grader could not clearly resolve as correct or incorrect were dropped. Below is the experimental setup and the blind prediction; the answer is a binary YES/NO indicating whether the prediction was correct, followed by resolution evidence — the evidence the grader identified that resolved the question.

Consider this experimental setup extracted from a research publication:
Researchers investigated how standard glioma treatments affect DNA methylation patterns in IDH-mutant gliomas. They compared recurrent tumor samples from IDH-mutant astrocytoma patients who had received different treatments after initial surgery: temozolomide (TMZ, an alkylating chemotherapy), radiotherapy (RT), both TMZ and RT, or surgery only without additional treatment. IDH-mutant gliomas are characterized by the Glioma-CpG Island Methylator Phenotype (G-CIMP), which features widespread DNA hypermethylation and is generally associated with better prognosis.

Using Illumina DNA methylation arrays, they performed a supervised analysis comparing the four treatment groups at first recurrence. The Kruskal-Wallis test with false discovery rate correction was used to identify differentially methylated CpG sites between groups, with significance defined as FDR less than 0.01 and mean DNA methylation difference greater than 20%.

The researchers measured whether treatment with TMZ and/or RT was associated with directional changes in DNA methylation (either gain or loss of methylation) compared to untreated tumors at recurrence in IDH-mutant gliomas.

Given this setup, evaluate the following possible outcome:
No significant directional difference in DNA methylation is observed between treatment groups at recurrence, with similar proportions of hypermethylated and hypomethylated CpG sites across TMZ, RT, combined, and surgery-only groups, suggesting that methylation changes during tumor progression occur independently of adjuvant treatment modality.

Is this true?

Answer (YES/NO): NO